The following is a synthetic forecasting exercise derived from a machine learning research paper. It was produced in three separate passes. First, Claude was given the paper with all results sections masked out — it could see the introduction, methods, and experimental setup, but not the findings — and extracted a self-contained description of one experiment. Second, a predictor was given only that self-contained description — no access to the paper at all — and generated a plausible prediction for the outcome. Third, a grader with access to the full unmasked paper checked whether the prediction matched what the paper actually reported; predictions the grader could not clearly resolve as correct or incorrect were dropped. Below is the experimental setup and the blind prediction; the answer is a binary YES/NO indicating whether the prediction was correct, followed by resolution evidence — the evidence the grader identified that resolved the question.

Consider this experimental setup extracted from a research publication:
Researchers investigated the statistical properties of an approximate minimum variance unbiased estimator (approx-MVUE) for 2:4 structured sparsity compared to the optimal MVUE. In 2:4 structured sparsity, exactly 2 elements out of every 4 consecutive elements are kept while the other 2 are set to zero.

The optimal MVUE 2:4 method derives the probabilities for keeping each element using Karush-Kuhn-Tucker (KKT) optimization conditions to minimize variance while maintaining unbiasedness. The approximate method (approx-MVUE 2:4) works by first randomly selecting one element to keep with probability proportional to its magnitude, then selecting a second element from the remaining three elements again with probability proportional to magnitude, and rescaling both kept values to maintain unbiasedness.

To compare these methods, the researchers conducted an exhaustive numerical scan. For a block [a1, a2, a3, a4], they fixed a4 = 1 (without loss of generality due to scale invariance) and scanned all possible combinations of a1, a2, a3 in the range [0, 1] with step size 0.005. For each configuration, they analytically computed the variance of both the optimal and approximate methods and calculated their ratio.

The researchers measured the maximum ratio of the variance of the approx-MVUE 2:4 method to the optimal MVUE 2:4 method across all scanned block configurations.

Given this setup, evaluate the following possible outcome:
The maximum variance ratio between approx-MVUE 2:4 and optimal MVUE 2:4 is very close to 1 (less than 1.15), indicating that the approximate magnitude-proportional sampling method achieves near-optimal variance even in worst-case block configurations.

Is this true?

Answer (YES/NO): NO